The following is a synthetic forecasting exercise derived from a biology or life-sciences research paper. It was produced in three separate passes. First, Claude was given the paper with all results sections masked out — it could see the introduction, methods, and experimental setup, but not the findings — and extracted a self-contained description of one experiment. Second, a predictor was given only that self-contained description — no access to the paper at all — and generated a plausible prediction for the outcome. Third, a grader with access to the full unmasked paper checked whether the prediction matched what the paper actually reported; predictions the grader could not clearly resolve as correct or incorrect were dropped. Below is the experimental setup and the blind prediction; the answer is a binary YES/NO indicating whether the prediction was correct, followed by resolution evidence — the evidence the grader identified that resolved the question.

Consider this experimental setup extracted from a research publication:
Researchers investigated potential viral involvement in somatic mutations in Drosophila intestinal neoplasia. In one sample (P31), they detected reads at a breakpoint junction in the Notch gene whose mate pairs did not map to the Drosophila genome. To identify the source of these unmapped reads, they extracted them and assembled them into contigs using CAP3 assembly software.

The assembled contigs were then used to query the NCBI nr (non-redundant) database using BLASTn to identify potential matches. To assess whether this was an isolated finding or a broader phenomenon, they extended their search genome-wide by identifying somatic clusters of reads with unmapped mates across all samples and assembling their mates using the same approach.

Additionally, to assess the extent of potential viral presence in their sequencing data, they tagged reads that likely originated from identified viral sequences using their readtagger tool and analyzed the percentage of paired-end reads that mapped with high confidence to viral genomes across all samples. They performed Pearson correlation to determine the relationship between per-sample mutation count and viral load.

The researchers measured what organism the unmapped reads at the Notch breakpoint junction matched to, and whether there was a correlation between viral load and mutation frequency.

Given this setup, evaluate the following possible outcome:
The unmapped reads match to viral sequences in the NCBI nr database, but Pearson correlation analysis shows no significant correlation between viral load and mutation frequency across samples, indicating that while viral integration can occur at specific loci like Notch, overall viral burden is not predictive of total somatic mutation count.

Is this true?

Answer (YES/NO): YES